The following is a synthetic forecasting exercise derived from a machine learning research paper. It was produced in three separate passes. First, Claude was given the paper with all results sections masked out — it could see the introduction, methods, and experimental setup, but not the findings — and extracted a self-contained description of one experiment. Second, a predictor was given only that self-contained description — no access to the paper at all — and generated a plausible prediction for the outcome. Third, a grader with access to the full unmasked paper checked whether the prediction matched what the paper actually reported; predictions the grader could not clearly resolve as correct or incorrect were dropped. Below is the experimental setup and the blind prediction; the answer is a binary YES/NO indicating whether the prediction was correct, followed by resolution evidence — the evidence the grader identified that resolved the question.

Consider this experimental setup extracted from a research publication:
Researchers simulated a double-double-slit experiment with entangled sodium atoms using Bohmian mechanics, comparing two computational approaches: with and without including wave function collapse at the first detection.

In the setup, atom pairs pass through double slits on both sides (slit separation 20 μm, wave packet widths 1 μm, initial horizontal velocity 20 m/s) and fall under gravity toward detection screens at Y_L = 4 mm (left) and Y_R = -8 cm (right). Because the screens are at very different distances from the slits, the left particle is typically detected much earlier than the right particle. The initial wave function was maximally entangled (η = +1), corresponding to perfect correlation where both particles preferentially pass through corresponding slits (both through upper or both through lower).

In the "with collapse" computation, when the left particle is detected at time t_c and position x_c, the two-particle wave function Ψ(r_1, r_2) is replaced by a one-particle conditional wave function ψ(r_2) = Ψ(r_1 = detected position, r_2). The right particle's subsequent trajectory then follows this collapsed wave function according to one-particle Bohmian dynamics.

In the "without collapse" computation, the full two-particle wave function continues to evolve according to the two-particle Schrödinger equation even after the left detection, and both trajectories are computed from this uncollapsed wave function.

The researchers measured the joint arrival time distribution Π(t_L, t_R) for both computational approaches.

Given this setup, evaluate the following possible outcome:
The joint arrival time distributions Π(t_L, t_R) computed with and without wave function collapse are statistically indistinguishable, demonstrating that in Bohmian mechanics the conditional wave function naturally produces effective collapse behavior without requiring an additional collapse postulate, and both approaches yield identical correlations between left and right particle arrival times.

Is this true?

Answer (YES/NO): NO